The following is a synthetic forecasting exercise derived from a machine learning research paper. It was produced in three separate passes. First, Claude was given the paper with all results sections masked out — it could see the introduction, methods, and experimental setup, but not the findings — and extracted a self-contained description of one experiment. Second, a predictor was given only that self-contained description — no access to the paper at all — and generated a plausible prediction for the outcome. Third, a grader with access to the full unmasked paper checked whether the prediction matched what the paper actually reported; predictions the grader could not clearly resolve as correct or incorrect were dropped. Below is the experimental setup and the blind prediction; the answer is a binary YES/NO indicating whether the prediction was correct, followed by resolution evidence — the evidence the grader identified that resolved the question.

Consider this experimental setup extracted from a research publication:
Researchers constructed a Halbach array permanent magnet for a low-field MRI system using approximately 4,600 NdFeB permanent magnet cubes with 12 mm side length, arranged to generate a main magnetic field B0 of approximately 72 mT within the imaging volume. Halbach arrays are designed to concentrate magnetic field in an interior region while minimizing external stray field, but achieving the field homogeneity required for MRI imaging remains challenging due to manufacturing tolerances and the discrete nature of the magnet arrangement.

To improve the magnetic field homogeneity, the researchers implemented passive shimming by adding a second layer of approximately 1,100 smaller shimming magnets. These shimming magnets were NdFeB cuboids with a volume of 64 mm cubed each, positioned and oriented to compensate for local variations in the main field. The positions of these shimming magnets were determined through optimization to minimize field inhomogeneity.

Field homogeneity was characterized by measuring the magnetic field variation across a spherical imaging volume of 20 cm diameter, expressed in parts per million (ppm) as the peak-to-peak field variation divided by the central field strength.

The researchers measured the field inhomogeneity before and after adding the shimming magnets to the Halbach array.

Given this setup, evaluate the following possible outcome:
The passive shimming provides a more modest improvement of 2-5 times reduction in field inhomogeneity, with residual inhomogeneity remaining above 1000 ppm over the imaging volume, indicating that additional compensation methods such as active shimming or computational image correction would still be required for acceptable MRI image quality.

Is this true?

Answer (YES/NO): NO